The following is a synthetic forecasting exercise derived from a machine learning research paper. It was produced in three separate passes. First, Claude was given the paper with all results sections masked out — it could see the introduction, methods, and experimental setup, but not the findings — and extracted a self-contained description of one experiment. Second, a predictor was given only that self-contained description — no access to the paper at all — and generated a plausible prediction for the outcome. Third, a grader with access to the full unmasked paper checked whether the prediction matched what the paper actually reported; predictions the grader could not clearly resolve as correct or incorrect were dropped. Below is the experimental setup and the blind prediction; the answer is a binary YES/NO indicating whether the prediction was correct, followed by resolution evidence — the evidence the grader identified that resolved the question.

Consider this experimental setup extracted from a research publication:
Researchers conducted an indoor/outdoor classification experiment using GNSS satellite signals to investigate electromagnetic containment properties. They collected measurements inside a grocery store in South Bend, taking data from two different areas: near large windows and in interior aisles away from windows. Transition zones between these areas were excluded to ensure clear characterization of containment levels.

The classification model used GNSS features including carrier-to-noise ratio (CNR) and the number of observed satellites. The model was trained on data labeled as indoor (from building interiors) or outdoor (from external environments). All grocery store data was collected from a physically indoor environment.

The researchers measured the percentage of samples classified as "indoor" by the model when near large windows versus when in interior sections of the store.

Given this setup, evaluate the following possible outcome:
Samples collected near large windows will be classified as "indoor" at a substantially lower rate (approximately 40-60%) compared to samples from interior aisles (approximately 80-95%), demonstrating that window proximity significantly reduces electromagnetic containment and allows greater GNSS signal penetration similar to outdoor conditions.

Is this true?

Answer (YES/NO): YES